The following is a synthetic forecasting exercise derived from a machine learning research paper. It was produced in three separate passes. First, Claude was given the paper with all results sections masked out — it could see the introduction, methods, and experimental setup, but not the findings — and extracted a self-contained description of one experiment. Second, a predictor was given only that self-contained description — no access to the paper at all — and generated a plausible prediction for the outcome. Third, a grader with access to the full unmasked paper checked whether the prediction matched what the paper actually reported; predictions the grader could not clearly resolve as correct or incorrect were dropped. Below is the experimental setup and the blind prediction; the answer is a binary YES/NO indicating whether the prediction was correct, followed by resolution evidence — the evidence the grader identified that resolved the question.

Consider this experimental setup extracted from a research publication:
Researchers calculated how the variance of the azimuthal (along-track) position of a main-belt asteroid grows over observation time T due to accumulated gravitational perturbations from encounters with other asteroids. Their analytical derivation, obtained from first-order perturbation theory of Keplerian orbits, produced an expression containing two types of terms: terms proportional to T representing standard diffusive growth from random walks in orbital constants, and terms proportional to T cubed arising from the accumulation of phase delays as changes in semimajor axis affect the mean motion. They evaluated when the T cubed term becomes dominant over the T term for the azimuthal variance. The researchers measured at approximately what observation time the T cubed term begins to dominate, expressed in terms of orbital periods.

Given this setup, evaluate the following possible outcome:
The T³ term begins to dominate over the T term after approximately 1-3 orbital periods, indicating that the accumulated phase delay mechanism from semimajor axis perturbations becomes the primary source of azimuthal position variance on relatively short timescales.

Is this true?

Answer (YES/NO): NO